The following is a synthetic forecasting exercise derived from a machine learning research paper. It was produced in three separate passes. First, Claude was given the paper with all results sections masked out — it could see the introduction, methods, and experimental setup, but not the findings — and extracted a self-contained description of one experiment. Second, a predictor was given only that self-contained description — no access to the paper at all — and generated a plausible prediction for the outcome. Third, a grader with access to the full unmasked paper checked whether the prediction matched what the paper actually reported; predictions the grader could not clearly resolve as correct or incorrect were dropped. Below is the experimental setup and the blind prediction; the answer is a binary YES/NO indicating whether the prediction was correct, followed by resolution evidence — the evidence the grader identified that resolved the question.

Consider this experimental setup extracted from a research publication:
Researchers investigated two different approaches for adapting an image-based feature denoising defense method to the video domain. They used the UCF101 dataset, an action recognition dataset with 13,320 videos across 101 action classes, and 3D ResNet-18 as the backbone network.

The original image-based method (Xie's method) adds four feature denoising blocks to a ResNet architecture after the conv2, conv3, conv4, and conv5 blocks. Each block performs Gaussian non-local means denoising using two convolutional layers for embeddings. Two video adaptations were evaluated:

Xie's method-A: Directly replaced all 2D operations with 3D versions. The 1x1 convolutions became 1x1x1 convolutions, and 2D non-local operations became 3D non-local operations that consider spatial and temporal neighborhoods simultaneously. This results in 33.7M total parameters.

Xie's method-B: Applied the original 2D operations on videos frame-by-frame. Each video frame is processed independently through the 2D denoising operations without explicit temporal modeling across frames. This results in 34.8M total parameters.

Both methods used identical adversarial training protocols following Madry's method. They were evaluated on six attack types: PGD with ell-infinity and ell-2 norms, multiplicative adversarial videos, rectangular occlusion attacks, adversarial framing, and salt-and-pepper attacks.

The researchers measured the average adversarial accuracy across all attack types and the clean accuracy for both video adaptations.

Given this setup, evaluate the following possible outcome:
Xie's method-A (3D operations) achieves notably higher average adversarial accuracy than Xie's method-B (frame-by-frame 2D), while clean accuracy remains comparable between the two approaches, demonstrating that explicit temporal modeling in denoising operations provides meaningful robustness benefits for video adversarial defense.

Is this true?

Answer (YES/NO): NO